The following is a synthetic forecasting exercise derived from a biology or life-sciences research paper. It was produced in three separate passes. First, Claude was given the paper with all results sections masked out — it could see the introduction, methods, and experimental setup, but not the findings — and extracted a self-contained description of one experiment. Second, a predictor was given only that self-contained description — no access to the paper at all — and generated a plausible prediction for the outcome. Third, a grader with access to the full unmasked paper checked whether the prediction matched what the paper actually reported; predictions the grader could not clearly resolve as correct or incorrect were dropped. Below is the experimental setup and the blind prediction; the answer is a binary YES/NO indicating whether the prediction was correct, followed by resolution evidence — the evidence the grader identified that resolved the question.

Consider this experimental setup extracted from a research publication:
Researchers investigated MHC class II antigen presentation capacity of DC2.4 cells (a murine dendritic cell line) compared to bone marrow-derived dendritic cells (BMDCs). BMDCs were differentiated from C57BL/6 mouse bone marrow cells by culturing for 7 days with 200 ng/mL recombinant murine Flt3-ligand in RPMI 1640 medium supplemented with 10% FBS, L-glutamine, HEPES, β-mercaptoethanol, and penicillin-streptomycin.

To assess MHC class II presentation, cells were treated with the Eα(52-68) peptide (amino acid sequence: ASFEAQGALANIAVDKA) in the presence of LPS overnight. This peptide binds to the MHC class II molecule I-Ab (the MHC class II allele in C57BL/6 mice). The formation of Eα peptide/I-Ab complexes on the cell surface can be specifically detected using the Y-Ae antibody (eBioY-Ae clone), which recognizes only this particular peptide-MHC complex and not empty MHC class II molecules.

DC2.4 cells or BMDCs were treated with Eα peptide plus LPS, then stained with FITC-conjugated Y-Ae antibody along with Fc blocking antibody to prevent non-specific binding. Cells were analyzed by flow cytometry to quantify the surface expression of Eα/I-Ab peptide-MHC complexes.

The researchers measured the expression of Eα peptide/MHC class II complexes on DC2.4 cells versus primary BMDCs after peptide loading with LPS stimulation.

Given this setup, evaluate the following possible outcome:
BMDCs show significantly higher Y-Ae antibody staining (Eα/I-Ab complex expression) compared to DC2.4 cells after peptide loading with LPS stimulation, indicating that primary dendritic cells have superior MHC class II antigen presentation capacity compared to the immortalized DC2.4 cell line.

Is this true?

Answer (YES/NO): YES